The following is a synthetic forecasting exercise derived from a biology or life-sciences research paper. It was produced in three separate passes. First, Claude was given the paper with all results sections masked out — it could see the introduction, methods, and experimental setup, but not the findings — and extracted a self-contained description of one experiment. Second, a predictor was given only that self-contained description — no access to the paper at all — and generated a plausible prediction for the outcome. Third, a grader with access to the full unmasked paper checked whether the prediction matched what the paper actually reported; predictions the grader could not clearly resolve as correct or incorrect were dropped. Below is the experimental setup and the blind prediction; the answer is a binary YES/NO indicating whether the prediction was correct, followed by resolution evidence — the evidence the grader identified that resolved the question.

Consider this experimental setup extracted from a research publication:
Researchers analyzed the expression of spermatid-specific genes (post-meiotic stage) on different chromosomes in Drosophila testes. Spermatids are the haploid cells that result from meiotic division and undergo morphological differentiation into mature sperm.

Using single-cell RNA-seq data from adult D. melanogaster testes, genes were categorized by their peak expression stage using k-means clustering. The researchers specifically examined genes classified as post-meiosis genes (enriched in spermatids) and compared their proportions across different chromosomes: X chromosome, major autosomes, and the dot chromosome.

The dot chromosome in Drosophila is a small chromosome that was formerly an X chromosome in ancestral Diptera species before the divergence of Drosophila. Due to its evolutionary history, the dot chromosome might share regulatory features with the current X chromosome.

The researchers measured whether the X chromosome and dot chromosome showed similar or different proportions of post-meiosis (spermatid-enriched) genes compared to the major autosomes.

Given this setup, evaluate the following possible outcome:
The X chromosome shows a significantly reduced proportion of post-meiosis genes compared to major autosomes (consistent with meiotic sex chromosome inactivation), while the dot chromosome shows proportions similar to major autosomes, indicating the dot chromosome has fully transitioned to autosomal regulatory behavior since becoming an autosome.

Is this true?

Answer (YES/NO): NO